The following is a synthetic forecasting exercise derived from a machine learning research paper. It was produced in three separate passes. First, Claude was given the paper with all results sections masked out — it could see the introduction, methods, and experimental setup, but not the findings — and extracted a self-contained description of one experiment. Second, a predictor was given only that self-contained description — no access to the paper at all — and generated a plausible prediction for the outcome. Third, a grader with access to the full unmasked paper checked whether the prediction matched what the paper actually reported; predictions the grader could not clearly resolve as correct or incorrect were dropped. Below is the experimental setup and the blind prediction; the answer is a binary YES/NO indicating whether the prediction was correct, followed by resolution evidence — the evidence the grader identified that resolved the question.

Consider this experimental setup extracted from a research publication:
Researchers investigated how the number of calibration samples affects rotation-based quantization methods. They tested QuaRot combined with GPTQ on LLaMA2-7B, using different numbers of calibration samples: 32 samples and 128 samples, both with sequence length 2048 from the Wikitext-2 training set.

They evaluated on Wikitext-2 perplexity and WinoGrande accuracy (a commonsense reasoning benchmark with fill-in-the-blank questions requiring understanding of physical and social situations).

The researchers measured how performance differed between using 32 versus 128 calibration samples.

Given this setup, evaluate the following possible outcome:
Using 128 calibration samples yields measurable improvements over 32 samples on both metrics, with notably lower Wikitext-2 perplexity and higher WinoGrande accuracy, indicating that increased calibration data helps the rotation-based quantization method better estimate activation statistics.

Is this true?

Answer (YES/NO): NO